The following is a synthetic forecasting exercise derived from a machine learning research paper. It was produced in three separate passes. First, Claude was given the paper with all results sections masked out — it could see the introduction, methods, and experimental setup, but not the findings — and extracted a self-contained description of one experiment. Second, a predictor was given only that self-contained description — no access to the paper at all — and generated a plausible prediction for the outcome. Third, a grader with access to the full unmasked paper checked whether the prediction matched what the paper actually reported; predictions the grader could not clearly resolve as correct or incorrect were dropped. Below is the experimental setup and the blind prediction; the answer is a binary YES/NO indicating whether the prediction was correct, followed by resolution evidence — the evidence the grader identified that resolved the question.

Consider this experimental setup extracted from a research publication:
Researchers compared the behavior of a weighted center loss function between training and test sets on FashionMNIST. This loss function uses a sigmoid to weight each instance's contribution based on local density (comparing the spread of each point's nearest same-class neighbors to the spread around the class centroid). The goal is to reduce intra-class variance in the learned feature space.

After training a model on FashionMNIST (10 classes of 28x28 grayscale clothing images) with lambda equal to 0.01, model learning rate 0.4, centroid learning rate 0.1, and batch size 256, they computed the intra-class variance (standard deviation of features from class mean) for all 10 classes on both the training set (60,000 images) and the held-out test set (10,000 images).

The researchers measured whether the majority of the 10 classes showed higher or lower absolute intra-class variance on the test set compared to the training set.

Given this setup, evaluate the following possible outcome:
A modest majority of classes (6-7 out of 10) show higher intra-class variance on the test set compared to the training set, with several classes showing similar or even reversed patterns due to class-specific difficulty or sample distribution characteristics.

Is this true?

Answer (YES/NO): NO